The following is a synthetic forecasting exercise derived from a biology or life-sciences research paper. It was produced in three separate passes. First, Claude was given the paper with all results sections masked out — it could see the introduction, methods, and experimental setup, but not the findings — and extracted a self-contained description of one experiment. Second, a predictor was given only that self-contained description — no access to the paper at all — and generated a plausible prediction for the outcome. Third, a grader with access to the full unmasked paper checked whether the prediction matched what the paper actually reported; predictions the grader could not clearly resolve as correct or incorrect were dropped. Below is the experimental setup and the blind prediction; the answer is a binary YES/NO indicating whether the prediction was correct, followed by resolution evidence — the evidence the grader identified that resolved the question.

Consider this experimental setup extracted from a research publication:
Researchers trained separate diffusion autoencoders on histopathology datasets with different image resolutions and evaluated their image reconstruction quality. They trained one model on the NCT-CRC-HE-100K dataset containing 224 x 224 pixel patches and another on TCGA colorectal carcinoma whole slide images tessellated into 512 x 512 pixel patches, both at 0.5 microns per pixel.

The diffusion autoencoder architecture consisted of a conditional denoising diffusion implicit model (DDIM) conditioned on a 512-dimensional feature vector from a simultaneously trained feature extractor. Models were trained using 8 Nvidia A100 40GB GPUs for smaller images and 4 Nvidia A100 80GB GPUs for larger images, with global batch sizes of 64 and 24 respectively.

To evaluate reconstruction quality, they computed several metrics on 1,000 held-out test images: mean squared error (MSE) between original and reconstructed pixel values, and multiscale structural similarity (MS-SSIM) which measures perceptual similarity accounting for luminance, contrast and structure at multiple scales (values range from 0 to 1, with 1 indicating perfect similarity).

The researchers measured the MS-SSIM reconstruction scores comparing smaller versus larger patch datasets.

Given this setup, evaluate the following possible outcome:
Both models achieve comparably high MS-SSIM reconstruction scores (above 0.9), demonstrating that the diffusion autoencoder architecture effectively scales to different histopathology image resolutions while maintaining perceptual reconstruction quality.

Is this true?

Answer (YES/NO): YES